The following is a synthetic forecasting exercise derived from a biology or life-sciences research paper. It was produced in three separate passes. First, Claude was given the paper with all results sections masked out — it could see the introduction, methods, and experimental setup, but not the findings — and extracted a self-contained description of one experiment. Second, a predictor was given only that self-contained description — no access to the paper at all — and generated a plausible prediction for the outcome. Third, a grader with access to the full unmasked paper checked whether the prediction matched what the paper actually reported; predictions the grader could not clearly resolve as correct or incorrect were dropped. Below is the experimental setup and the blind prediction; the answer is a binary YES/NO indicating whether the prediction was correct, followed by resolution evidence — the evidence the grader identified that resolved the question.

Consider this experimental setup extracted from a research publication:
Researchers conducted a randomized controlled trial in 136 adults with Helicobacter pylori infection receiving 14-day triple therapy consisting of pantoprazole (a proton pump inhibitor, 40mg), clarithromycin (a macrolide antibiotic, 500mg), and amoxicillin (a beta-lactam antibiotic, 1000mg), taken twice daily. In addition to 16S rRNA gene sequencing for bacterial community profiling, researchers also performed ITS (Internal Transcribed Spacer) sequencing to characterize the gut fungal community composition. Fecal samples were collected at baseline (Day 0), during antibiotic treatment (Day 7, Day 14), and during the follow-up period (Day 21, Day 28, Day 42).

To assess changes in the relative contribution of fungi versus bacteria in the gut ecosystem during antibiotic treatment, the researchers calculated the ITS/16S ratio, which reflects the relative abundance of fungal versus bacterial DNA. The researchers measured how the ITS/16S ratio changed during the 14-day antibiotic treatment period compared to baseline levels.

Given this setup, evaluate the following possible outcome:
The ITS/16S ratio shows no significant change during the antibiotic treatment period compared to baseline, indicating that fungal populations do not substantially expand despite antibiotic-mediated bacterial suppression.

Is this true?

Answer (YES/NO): NO